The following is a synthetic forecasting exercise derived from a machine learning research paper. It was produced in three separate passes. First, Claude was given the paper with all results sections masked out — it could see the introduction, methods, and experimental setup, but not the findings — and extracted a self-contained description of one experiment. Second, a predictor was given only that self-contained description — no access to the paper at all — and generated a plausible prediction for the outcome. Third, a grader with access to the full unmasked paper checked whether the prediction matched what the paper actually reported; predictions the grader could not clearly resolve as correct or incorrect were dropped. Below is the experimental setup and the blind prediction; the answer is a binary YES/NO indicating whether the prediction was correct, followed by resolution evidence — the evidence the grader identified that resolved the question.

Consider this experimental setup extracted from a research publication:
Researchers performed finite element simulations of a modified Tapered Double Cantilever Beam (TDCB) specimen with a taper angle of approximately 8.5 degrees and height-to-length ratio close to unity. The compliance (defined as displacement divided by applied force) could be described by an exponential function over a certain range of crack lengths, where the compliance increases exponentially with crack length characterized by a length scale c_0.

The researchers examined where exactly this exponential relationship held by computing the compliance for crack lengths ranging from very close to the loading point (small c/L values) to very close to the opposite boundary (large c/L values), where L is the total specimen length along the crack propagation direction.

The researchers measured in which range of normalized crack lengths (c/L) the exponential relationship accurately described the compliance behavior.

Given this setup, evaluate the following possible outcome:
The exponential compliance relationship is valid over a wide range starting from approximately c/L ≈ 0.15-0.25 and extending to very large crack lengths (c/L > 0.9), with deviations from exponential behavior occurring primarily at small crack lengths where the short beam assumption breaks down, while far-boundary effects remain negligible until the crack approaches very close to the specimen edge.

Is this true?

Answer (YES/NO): NO